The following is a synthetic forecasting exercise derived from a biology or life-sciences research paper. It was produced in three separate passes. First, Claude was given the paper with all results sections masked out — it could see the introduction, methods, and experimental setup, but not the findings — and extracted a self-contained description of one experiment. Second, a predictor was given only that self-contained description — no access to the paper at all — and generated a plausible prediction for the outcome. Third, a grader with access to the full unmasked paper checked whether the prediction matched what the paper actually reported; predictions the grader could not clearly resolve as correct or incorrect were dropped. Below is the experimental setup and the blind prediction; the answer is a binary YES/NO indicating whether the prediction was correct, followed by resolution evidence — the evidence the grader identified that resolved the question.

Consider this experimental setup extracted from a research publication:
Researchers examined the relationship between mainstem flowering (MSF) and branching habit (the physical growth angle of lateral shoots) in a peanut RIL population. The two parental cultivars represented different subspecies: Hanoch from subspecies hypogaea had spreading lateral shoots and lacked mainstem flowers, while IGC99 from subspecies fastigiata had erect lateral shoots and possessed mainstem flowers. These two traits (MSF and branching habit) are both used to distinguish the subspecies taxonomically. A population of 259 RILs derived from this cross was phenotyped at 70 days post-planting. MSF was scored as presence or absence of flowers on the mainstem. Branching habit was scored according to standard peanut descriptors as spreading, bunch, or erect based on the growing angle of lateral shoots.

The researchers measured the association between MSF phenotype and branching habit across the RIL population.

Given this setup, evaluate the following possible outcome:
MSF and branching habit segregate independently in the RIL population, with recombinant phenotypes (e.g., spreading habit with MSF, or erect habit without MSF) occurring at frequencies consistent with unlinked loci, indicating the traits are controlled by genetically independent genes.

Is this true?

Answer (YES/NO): YES